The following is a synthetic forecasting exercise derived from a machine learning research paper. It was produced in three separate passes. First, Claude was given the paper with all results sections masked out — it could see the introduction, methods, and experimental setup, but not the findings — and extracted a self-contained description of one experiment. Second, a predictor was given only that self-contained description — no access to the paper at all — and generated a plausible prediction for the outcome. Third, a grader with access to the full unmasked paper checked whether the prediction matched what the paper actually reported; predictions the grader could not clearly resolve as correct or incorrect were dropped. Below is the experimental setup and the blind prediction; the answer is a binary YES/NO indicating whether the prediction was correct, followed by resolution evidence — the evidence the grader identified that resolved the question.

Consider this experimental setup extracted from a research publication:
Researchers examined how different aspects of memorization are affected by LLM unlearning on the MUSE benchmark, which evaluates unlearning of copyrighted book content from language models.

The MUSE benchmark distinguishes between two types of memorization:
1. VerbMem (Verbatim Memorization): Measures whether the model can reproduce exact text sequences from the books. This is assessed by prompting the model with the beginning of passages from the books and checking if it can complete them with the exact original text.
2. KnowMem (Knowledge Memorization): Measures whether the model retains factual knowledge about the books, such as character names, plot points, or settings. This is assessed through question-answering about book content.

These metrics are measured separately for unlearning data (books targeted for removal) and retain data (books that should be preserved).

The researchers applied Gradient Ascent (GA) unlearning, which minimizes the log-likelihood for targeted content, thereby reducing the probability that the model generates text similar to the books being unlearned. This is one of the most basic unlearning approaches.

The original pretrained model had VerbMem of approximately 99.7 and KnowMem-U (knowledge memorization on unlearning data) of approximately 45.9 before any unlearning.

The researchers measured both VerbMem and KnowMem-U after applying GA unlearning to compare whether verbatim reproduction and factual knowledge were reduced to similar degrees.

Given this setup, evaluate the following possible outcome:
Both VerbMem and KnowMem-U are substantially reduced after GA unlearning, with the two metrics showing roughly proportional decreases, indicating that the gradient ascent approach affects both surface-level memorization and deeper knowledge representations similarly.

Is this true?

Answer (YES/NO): YES